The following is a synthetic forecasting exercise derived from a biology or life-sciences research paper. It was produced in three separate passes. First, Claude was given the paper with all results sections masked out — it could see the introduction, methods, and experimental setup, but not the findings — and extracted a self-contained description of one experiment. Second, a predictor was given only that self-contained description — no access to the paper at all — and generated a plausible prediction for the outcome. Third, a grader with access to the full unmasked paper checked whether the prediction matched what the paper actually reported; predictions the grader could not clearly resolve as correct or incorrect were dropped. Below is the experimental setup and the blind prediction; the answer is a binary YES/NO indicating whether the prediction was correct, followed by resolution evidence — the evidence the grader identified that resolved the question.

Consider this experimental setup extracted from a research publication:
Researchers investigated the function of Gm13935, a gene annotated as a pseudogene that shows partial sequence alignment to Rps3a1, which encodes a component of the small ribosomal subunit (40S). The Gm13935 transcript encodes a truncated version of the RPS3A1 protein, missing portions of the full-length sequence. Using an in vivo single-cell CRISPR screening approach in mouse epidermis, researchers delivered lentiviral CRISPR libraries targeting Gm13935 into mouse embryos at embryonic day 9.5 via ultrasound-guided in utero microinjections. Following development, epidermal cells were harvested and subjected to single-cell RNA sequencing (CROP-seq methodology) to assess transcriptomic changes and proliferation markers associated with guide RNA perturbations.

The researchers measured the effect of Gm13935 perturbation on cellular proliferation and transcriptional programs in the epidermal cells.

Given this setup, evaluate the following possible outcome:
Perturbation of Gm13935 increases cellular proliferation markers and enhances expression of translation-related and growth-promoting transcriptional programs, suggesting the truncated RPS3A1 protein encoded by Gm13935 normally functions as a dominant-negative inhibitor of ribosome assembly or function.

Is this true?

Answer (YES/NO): YES